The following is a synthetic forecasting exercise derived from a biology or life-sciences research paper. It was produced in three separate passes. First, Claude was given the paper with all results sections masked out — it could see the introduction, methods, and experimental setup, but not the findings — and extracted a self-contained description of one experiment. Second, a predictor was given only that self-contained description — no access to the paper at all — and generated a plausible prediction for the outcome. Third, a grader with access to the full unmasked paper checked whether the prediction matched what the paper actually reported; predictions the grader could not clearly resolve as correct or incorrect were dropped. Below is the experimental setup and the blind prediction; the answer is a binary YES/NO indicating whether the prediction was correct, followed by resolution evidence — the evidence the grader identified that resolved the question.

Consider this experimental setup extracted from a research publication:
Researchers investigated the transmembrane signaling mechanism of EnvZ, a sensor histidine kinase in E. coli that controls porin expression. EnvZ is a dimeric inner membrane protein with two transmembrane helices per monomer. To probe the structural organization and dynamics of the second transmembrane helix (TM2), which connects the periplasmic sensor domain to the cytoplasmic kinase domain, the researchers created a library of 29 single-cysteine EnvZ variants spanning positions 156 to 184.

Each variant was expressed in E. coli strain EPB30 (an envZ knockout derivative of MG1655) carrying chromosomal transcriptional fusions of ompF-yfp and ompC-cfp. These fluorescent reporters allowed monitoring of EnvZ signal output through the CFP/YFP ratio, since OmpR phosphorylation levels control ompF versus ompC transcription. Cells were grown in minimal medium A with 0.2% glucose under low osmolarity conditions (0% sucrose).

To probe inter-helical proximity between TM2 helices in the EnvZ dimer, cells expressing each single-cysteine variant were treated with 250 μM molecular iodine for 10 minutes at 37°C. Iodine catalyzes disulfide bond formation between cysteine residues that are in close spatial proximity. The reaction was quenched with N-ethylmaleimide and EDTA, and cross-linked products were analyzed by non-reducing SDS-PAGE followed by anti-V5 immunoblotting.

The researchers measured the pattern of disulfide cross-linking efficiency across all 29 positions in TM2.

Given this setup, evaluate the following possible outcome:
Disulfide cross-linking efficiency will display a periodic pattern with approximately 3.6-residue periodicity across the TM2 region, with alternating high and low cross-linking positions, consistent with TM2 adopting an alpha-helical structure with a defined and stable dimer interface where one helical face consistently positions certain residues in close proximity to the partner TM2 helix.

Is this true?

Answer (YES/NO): NO